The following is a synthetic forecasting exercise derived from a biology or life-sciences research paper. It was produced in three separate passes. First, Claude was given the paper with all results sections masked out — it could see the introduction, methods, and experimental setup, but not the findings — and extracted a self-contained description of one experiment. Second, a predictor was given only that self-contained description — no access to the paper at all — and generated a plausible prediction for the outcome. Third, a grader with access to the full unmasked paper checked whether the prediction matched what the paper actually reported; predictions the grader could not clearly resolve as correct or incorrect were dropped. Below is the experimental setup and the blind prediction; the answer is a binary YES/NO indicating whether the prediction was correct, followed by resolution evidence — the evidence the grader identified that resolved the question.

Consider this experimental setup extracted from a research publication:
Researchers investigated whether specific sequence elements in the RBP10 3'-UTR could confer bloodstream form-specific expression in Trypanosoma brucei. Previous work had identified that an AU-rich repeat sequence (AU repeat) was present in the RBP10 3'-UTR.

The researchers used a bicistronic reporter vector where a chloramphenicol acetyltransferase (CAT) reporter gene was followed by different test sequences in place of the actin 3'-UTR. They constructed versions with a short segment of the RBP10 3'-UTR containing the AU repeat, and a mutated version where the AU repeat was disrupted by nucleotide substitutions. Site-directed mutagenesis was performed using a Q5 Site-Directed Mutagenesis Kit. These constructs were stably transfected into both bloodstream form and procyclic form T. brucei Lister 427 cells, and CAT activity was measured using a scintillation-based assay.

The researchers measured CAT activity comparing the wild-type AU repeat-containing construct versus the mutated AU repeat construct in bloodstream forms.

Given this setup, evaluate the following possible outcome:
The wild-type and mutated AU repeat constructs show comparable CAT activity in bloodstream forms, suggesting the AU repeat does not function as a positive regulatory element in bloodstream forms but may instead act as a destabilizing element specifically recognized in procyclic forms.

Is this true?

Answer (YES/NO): NO